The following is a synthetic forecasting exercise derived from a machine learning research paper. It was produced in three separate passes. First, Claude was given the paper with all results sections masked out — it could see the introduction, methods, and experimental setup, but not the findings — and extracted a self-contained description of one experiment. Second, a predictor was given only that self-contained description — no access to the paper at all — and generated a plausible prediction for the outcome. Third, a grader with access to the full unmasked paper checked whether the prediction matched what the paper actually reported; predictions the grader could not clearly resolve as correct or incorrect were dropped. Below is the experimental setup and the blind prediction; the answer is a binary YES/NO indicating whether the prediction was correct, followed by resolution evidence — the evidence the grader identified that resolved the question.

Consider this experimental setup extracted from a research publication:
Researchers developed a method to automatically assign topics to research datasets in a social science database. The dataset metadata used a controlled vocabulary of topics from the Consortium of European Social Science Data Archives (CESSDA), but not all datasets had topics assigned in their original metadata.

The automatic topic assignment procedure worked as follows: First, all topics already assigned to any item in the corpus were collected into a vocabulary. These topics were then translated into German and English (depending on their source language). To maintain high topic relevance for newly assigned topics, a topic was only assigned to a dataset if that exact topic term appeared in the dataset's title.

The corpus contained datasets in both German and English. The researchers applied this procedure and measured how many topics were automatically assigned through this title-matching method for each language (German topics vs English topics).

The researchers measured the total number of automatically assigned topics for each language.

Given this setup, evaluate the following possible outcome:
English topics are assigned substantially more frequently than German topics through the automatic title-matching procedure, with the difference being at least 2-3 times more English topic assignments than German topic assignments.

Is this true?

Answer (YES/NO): YES